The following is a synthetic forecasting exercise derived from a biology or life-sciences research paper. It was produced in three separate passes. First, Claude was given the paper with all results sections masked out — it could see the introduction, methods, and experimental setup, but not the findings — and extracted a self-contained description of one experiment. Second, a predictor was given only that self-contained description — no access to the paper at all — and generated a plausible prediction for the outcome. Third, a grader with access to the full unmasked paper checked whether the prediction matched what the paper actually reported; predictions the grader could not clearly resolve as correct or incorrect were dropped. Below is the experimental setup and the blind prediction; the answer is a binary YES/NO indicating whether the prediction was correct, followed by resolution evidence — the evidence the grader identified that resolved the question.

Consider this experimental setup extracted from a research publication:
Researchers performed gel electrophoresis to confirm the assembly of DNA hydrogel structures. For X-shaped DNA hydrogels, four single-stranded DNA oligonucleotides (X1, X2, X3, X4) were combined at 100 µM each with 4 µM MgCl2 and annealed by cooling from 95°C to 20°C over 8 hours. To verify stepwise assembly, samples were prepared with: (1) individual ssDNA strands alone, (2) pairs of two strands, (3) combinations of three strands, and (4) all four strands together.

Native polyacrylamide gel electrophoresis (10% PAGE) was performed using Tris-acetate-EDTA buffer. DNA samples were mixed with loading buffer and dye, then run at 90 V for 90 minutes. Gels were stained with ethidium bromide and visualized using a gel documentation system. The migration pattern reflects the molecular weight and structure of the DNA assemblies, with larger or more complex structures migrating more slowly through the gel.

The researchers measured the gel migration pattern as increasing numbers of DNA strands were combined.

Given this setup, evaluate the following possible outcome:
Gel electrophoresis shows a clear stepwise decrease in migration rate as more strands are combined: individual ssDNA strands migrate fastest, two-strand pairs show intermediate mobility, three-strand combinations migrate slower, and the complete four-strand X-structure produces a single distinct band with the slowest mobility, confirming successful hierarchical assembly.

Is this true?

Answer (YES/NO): YES